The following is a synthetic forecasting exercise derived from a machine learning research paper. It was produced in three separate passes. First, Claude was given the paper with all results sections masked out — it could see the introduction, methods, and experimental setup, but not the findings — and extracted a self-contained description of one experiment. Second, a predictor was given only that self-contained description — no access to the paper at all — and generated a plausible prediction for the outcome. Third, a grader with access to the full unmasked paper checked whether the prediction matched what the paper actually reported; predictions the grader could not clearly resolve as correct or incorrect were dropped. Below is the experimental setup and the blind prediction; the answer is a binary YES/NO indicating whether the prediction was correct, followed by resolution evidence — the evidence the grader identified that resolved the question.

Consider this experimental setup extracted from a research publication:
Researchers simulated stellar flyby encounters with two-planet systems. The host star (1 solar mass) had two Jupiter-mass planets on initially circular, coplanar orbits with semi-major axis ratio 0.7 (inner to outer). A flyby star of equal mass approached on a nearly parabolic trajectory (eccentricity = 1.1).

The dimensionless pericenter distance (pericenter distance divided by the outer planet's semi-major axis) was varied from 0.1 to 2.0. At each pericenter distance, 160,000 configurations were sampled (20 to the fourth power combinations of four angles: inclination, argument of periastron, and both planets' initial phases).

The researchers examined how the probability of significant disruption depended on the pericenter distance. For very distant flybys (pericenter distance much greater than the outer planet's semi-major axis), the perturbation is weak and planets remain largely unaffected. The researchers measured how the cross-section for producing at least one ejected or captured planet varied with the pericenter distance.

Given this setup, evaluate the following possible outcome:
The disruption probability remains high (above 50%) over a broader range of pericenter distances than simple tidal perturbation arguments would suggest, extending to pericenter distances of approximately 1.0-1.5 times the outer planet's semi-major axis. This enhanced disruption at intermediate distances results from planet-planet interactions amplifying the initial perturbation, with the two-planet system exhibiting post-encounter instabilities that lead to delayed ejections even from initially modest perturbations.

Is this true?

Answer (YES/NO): NO